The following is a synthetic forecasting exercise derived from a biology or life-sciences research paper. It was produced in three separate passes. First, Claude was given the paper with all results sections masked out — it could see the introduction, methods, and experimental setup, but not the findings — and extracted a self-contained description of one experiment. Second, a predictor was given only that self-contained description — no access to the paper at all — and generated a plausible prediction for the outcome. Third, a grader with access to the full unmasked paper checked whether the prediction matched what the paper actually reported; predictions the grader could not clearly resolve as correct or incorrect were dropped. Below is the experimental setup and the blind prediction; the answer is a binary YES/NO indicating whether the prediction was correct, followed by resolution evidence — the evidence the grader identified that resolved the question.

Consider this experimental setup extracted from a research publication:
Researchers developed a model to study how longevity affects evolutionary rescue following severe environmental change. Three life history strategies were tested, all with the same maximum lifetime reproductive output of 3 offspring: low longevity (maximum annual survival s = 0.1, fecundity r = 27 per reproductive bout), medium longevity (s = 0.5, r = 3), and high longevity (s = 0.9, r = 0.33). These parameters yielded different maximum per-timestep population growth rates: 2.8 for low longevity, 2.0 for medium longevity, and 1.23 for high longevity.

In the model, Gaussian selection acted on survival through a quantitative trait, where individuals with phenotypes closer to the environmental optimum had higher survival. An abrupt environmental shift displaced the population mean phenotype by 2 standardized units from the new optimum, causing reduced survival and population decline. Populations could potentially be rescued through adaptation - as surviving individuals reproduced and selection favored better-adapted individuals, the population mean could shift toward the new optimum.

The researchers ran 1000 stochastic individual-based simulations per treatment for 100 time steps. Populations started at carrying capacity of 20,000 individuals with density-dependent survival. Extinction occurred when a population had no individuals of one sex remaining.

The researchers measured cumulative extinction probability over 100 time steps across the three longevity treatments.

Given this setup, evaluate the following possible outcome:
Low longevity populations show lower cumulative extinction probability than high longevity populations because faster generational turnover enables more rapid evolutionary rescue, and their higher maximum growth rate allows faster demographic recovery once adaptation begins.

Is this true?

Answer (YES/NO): NO